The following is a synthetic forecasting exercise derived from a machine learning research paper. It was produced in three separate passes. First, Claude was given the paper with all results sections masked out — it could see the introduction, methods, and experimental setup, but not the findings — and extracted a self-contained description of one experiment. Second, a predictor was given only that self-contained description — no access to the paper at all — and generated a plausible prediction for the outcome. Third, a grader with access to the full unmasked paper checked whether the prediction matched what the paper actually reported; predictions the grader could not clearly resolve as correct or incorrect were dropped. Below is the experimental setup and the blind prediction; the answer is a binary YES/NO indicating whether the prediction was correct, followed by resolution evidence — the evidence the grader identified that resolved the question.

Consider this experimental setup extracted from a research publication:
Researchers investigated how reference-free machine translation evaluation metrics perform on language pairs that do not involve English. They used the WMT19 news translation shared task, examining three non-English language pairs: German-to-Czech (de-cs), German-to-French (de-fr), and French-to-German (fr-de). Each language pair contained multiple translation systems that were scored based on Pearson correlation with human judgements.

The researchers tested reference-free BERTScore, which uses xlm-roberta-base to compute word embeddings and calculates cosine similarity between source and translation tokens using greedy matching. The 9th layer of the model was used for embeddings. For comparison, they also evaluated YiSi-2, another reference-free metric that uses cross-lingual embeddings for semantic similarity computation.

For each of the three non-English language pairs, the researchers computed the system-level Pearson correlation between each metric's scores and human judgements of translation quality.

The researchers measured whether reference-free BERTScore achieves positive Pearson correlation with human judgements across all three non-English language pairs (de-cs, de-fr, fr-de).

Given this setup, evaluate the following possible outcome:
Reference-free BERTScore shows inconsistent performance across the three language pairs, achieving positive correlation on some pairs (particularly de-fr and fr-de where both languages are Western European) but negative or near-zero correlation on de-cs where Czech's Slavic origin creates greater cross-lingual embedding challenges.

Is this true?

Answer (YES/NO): NO